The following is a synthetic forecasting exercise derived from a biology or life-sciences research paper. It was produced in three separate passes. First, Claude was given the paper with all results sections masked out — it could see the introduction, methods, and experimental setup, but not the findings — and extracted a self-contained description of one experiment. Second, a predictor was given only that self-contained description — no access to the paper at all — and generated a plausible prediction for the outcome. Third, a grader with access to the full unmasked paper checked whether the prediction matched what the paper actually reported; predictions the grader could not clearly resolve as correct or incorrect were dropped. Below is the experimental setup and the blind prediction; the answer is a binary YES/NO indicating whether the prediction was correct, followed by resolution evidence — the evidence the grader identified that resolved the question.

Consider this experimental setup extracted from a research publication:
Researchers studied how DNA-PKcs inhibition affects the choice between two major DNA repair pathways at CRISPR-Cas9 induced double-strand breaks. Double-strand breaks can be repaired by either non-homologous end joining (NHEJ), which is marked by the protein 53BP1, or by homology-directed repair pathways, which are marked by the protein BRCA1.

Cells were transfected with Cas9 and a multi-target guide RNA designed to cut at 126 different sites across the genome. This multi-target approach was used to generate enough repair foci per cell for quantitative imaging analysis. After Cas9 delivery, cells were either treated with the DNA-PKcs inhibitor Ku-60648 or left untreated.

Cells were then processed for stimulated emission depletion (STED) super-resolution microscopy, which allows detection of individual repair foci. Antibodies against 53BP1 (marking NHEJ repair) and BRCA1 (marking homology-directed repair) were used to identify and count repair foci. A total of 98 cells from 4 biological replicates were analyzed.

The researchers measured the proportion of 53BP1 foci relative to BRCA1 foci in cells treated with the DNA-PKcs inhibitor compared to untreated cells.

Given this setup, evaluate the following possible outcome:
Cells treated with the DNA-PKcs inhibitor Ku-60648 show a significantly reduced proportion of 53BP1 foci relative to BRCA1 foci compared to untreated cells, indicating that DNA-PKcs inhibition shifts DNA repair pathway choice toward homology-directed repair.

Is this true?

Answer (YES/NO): YES